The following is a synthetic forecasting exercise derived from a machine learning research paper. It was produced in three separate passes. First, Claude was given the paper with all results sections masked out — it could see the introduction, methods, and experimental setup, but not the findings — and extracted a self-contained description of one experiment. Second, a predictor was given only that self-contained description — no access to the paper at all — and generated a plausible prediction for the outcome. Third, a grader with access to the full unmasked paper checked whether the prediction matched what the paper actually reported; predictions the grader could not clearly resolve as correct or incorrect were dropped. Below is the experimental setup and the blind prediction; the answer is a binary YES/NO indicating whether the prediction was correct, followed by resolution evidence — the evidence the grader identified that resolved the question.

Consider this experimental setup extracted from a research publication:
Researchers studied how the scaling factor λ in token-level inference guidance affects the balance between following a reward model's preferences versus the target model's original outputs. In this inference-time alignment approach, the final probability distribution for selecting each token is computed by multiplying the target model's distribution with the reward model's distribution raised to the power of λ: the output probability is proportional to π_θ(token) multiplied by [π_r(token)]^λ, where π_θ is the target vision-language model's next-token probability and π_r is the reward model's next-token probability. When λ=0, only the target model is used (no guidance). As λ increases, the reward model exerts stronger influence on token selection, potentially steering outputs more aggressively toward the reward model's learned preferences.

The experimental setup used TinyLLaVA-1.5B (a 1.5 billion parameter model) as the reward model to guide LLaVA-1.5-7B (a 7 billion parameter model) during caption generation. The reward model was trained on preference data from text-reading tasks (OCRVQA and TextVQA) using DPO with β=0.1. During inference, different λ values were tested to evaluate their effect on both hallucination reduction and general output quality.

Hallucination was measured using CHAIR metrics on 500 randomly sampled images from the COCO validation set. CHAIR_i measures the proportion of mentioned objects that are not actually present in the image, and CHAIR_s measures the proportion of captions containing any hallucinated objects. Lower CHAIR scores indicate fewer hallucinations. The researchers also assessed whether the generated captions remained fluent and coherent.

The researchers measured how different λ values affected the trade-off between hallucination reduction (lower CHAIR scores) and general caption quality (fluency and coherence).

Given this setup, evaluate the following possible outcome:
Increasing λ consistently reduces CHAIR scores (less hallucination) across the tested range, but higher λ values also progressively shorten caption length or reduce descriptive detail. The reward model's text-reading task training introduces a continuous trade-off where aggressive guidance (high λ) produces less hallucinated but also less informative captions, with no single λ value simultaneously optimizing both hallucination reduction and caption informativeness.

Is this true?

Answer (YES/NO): NO